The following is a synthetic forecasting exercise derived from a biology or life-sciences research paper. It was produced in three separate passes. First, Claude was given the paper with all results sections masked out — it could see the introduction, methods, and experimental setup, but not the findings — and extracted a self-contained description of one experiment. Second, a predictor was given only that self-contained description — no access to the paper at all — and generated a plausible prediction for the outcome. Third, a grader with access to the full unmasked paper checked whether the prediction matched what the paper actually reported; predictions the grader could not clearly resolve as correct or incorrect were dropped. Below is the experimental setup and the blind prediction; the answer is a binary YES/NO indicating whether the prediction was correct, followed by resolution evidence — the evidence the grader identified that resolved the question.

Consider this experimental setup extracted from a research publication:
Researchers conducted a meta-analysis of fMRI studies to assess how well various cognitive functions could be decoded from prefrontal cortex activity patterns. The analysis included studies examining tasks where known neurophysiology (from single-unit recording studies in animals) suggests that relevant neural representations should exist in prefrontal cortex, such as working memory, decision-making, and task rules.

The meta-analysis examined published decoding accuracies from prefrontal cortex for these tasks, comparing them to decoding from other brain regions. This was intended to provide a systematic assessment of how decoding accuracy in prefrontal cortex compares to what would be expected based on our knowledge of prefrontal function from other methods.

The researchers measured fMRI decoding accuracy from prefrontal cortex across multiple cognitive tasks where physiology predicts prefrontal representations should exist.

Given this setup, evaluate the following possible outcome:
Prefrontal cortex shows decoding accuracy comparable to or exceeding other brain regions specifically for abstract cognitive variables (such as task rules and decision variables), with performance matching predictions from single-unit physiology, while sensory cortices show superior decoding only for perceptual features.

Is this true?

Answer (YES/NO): NO